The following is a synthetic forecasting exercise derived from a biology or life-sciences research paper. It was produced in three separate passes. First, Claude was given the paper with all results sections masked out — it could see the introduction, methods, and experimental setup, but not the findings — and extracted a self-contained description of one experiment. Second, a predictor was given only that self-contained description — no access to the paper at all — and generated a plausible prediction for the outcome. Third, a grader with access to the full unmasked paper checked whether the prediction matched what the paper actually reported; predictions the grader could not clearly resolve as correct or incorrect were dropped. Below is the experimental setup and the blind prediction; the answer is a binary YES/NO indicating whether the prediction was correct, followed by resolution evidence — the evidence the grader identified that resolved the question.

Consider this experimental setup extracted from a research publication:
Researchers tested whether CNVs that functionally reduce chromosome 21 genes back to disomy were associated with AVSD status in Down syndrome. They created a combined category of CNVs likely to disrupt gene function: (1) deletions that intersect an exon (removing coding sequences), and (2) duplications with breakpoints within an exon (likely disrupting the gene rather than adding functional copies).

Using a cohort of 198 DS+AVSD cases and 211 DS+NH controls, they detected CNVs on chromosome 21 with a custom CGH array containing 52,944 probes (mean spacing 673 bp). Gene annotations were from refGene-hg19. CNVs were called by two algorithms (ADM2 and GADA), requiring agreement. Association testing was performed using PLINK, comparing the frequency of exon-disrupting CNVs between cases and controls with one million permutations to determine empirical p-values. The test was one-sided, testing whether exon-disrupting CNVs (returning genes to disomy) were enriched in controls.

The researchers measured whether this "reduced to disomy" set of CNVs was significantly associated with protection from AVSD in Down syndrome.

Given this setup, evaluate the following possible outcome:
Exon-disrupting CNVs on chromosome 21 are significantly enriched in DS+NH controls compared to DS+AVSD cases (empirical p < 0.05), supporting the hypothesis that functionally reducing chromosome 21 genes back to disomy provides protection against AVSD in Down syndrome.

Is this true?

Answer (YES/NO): NO